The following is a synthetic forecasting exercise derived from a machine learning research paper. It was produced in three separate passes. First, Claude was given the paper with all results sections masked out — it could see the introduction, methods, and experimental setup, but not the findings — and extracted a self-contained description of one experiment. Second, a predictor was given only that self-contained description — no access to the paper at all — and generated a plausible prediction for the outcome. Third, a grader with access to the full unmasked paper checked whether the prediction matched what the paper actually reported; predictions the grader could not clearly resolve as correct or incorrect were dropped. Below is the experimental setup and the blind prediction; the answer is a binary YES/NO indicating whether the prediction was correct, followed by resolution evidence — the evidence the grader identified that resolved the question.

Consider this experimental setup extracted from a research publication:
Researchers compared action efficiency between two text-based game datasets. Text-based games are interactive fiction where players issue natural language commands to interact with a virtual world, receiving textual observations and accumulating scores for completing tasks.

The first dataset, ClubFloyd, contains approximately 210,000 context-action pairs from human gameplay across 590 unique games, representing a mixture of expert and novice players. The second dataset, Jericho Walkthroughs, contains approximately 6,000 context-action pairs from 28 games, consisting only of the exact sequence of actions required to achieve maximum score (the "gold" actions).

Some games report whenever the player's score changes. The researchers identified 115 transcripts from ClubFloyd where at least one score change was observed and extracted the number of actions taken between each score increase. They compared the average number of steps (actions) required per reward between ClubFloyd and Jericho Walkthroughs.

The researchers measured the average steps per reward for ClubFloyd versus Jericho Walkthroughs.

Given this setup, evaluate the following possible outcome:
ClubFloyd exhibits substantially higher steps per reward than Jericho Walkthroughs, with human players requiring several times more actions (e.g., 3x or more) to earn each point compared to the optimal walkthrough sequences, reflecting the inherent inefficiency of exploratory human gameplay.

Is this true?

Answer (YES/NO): NO